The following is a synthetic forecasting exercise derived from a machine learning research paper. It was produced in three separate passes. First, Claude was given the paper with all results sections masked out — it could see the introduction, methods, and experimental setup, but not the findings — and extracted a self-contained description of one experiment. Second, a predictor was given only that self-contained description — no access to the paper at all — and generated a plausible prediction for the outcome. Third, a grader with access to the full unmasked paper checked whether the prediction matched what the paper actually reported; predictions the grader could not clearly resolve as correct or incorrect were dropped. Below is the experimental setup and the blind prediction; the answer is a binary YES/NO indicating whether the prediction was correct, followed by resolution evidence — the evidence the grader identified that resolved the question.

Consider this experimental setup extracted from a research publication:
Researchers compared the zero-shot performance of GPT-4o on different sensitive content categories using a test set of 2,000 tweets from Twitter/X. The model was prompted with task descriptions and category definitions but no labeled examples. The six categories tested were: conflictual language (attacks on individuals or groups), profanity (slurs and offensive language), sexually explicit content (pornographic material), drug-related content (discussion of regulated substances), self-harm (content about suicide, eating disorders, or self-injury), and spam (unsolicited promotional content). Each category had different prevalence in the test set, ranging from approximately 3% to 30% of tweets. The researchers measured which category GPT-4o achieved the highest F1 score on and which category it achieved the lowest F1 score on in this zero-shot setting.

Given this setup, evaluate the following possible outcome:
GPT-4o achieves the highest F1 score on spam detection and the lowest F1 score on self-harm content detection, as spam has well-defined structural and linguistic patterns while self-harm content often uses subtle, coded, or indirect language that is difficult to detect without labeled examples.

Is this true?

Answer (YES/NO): NO